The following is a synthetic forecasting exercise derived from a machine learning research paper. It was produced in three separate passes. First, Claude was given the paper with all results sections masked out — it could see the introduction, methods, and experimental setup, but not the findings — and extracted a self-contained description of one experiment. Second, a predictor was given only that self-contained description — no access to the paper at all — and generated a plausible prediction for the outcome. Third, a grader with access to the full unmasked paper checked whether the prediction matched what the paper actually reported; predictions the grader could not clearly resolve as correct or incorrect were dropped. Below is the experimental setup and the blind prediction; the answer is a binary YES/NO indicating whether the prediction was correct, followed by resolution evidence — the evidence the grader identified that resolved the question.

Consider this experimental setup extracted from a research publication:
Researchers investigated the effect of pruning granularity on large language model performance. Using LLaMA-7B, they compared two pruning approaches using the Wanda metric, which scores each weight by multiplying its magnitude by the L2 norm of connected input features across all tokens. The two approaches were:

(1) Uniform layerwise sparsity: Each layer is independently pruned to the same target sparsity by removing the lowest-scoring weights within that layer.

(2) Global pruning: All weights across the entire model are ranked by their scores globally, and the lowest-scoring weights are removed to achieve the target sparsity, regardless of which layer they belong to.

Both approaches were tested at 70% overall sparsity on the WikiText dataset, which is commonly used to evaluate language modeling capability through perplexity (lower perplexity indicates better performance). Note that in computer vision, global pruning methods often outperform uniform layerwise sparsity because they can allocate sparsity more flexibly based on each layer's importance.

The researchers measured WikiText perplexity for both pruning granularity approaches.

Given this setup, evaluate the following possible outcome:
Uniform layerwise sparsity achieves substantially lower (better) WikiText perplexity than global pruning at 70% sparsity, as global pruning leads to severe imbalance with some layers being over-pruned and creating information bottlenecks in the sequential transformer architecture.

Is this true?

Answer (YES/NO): YES